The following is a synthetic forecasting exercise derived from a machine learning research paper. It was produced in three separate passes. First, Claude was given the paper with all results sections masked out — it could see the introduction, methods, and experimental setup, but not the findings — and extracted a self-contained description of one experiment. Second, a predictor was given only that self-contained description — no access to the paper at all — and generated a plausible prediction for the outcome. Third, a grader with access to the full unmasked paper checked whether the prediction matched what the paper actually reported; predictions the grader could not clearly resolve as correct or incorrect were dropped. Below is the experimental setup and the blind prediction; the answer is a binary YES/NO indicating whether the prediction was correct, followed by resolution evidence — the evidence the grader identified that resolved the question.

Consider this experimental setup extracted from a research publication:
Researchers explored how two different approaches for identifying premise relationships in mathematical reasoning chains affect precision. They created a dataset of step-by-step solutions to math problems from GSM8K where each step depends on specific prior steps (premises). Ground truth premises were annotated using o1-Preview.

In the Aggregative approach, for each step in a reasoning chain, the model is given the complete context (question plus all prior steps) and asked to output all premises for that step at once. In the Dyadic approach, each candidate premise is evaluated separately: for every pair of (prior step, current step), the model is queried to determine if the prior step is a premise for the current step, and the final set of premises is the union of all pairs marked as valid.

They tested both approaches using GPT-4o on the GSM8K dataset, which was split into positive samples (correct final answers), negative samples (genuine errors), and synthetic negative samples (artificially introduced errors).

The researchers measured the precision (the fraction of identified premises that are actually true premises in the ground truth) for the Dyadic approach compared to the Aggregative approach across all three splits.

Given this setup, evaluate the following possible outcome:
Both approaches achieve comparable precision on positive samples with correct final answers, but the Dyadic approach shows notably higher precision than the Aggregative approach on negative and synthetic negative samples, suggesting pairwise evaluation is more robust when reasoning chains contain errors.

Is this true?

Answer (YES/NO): NO